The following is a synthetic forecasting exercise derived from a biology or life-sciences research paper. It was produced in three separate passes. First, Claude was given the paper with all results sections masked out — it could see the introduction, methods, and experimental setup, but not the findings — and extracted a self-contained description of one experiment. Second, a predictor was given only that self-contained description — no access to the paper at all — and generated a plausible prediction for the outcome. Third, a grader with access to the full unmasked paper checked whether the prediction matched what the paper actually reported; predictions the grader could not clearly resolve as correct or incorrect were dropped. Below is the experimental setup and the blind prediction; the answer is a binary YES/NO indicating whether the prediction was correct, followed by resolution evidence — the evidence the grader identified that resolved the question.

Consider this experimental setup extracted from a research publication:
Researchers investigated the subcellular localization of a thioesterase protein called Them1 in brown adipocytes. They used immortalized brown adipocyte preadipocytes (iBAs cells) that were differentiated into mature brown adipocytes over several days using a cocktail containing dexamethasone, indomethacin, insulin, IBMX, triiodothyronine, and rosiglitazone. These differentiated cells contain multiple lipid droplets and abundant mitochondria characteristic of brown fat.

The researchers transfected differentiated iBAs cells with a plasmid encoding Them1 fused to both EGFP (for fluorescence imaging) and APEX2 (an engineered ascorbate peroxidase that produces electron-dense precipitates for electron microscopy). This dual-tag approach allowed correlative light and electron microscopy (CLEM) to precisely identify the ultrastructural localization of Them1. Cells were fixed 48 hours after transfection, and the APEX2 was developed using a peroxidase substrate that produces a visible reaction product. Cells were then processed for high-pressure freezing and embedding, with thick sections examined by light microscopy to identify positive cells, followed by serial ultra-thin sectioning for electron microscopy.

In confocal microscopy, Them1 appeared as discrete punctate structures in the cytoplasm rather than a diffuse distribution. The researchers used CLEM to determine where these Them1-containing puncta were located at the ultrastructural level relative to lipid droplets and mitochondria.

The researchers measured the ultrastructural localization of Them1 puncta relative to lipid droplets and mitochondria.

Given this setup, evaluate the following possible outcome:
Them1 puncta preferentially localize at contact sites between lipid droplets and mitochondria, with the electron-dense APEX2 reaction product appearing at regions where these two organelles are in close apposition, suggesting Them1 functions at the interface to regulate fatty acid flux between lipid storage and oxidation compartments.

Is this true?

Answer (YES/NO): NO